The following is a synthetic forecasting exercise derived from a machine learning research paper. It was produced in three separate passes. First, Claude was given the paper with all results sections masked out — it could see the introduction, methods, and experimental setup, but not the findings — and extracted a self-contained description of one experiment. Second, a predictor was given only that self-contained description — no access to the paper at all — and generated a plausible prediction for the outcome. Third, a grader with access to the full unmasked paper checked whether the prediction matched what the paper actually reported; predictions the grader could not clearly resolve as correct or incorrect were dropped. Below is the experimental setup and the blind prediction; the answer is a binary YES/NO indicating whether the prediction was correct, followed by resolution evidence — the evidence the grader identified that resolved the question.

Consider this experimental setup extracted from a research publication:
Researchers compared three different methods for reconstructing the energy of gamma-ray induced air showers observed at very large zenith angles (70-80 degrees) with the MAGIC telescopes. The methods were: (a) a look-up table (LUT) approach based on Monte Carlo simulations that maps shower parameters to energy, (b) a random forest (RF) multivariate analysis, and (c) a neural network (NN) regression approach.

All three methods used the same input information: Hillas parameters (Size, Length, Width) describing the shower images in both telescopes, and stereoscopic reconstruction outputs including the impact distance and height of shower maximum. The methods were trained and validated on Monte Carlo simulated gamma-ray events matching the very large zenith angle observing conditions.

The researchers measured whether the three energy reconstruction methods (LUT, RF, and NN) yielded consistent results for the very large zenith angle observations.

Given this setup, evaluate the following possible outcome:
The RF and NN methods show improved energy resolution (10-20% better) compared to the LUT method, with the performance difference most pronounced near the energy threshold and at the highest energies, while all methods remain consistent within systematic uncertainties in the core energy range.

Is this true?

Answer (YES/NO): NO